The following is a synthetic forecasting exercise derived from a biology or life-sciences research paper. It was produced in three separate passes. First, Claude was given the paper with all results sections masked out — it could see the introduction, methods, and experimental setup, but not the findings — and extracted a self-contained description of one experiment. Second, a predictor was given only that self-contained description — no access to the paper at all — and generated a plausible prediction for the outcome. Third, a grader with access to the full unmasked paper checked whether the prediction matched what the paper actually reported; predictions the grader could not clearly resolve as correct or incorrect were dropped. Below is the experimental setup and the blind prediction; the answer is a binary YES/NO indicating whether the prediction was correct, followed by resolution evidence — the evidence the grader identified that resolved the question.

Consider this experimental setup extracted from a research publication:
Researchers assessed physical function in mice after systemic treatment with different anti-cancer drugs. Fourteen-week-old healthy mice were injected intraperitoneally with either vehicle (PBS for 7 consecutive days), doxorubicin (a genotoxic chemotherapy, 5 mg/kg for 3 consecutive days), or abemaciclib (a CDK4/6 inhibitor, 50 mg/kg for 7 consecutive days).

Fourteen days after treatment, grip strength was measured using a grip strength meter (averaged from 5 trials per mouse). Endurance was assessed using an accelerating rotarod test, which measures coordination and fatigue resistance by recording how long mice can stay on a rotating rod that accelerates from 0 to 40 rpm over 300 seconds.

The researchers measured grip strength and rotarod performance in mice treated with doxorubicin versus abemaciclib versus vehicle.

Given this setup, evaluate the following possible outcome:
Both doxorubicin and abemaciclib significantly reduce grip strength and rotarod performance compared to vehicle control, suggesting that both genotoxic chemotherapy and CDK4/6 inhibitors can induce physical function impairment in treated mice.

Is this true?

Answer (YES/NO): NO